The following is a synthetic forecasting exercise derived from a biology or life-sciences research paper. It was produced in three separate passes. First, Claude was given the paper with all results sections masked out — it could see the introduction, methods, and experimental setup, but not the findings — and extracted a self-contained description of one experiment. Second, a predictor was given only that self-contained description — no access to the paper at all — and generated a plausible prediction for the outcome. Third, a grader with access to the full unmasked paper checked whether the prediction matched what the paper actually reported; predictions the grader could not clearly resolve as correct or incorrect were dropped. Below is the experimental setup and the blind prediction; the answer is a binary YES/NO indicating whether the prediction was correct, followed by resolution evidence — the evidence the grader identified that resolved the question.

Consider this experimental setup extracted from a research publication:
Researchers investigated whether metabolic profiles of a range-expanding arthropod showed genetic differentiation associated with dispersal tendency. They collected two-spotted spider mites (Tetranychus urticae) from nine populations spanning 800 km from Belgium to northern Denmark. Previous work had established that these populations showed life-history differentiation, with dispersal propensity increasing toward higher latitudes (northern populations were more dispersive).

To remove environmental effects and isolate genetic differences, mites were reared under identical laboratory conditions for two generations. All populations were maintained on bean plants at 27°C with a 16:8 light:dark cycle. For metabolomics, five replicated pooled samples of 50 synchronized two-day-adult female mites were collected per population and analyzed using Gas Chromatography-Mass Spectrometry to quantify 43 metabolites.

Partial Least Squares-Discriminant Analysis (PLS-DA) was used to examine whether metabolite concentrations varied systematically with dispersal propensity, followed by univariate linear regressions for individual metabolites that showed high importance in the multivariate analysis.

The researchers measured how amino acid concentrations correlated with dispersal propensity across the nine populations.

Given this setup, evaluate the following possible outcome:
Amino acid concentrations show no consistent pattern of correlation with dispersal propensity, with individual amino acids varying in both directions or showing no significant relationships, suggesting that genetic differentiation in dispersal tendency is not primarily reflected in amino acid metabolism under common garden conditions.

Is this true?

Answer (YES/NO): NO